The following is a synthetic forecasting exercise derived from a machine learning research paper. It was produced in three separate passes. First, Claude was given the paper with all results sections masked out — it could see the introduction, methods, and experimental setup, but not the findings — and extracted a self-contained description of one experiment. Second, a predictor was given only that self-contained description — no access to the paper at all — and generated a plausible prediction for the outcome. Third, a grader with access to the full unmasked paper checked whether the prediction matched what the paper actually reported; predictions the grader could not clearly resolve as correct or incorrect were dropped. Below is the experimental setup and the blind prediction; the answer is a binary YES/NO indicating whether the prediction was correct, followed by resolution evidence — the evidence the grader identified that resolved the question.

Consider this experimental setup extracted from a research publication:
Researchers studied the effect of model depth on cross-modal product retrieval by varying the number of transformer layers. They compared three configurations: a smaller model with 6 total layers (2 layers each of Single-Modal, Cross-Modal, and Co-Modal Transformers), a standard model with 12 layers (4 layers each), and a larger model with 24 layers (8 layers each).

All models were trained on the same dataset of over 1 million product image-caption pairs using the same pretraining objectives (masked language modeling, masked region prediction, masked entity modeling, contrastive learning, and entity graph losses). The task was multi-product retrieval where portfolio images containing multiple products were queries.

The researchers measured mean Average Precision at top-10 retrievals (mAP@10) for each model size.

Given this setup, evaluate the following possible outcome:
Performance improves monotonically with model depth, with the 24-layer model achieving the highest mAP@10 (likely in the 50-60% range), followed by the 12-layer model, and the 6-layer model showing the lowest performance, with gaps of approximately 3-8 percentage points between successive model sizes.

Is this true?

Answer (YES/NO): NO